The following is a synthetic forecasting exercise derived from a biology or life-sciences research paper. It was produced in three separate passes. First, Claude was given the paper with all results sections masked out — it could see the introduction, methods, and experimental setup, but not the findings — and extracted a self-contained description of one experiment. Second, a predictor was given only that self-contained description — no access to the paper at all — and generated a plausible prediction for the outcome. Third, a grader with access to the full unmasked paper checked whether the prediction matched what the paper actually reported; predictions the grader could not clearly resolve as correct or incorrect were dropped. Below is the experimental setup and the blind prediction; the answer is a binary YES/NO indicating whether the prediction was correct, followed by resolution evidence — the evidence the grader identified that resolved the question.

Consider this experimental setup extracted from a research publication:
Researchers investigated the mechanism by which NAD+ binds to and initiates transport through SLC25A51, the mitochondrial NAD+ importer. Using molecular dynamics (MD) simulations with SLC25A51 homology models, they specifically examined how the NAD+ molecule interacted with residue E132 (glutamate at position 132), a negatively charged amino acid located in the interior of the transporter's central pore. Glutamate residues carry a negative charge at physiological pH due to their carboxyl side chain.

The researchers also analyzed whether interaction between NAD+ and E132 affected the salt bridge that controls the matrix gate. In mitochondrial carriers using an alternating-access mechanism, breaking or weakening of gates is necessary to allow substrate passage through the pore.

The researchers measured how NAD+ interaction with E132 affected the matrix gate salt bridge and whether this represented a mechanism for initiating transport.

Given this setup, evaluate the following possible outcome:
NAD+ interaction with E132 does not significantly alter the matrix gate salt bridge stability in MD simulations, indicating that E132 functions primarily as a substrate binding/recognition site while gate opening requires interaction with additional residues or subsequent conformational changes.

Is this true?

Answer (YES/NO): YES